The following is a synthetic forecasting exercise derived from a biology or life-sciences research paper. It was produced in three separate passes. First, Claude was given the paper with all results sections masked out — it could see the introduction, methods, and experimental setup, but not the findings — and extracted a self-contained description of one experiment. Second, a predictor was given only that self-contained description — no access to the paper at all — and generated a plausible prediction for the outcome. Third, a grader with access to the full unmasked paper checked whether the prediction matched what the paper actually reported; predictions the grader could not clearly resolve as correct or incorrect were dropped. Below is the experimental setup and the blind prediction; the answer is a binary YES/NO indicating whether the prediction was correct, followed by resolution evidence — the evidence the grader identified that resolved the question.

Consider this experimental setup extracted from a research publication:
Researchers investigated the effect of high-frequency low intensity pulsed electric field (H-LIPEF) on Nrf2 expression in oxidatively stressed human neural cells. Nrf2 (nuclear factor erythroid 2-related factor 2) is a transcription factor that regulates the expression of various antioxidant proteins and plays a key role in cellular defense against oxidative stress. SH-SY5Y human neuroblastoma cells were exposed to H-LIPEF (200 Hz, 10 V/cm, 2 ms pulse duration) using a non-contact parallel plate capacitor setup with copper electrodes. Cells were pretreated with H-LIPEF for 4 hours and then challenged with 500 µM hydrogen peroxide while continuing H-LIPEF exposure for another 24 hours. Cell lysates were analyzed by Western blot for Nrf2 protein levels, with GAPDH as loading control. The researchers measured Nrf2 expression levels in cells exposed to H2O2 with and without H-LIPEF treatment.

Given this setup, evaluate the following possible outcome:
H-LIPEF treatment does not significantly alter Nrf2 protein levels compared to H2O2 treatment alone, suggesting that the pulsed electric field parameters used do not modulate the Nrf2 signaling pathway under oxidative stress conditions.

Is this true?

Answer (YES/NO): NO